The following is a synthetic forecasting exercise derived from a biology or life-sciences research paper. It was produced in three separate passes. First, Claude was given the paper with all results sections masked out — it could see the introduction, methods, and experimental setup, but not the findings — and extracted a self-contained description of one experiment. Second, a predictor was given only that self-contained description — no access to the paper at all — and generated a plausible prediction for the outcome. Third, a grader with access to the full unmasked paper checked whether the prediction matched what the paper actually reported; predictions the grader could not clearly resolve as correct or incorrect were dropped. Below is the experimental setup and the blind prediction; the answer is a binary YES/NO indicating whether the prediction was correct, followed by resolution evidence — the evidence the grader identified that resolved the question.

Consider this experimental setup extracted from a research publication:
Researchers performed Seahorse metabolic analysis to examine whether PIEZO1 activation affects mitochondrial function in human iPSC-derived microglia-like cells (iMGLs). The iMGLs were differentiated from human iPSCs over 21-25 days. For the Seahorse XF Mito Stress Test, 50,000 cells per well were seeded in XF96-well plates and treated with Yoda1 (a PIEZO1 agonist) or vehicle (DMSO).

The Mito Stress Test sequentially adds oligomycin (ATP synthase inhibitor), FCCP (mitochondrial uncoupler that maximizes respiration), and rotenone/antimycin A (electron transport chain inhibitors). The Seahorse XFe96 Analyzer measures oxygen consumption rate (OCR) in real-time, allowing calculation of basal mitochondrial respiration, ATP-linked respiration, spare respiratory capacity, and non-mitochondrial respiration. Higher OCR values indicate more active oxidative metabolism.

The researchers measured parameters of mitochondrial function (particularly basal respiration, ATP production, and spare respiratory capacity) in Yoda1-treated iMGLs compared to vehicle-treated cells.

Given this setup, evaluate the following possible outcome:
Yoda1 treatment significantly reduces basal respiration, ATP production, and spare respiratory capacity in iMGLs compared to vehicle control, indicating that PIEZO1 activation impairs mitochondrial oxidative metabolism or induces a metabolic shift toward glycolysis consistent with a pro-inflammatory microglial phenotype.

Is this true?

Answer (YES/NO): NO